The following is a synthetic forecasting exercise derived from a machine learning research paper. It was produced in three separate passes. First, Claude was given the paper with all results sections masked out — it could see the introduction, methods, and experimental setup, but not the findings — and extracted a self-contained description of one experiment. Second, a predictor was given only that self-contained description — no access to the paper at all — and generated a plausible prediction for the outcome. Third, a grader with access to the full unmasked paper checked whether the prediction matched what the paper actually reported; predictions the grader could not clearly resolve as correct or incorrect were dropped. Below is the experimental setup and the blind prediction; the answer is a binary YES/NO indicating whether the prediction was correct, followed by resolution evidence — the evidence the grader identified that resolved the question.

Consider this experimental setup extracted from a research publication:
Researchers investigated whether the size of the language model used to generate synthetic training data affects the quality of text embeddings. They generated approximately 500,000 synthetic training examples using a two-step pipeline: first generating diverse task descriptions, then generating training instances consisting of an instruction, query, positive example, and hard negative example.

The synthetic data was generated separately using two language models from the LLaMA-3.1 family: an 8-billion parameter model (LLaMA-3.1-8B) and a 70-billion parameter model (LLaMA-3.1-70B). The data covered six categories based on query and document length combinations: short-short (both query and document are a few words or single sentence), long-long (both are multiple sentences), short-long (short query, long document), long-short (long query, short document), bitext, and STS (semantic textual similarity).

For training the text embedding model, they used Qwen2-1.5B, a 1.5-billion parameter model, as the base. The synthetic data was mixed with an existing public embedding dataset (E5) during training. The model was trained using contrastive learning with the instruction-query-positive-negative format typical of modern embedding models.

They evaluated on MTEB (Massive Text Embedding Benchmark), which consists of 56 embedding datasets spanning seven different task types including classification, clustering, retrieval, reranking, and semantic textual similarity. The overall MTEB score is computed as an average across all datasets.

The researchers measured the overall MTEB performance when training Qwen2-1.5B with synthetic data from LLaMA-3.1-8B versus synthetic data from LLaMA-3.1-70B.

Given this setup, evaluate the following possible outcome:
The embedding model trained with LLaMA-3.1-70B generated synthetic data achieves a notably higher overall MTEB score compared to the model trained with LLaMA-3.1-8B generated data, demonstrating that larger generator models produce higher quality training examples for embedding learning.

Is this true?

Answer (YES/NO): NO